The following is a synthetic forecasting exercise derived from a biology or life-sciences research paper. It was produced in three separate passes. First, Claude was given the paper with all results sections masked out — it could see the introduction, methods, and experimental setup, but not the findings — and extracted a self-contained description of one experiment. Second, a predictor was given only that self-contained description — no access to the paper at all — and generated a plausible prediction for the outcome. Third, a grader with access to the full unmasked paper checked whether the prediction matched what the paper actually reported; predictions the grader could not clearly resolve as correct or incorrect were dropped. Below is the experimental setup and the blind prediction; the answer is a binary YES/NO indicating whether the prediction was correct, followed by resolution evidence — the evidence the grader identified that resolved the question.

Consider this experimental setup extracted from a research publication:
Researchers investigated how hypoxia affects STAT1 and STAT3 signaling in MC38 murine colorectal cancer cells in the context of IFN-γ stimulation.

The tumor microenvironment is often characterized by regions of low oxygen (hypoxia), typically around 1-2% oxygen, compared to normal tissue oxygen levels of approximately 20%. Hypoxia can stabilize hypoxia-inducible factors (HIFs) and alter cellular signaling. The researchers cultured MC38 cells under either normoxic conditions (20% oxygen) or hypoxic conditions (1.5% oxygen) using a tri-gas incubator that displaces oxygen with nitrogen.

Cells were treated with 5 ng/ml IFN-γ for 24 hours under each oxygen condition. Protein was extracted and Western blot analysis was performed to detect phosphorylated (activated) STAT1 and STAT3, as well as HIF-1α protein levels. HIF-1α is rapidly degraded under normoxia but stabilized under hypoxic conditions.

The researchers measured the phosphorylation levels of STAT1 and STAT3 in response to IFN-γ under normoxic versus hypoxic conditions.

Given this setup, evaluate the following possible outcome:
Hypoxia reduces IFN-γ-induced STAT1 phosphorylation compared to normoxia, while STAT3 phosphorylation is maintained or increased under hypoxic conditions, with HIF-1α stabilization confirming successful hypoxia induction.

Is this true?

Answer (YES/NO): NO